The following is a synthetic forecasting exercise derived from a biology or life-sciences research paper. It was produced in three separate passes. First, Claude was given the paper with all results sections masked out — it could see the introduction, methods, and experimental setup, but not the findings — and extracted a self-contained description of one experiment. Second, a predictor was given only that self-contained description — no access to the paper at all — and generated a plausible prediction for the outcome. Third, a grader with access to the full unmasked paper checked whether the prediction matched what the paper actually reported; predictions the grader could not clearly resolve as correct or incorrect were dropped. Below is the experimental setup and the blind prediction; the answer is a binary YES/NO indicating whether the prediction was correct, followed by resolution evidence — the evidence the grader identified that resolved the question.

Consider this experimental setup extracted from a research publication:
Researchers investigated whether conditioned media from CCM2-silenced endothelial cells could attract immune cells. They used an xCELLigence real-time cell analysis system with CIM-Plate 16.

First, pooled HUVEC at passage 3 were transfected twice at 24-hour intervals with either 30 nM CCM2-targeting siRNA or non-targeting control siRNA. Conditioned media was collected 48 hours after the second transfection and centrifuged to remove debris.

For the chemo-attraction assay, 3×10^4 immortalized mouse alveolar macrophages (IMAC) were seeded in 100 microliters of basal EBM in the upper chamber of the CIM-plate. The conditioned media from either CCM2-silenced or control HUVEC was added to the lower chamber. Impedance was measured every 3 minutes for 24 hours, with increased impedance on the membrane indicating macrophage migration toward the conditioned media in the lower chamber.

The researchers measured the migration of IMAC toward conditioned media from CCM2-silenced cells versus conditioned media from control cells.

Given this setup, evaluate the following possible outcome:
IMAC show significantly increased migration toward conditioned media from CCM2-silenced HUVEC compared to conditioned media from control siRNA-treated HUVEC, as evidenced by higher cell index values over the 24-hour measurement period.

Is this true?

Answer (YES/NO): YES